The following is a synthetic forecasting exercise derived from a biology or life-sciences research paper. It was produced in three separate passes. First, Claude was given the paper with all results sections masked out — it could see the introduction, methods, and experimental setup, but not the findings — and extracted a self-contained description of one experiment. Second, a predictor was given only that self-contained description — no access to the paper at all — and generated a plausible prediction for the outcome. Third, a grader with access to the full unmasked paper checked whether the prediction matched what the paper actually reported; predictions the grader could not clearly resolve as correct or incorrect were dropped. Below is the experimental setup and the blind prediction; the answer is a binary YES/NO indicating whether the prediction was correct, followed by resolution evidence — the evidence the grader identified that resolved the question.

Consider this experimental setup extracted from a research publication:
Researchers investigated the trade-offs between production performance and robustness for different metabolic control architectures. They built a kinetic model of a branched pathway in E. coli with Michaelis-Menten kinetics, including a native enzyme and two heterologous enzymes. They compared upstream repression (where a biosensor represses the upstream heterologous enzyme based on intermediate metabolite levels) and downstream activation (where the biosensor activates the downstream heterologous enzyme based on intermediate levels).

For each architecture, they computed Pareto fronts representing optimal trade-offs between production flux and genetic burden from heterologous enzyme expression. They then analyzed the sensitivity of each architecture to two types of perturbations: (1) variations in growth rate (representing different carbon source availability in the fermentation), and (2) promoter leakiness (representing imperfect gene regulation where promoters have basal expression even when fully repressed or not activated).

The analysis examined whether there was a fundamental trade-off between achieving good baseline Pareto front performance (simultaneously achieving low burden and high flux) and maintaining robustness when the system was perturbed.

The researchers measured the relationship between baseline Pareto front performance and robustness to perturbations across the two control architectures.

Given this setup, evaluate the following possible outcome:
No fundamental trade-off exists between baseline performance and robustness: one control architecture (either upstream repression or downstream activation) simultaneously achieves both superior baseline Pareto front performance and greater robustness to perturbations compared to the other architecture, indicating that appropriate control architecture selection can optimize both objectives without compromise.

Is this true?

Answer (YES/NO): NO